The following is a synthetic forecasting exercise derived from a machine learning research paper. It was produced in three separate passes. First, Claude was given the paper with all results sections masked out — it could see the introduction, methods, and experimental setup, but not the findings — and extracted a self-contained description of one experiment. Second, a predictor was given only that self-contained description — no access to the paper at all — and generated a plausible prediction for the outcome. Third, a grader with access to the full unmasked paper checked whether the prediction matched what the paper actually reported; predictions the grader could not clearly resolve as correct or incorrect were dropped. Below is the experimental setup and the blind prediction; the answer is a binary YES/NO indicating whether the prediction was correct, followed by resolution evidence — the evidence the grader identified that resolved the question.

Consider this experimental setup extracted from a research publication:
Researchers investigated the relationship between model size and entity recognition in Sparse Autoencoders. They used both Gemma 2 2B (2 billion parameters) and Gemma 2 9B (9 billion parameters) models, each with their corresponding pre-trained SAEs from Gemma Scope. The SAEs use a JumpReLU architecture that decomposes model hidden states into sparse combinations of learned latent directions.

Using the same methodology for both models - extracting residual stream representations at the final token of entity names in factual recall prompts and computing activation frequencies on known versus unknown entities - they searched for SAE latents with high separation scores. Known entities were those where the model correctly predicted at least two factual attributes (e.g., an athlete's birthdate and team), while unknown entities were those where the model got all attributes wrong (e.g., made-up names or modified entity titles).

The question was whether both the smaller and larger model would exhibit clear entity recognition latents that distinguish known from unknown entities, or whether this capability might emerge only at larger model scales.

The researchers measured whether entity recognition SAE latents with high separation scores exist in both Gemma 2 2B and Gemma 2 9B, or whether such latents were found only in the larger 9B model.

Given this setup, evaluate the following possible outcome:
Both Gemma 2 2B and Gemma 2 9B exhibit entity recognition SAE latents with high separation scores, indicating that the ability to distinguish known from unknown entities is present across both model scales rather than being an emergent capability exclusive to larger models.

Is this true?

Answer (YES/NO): YES